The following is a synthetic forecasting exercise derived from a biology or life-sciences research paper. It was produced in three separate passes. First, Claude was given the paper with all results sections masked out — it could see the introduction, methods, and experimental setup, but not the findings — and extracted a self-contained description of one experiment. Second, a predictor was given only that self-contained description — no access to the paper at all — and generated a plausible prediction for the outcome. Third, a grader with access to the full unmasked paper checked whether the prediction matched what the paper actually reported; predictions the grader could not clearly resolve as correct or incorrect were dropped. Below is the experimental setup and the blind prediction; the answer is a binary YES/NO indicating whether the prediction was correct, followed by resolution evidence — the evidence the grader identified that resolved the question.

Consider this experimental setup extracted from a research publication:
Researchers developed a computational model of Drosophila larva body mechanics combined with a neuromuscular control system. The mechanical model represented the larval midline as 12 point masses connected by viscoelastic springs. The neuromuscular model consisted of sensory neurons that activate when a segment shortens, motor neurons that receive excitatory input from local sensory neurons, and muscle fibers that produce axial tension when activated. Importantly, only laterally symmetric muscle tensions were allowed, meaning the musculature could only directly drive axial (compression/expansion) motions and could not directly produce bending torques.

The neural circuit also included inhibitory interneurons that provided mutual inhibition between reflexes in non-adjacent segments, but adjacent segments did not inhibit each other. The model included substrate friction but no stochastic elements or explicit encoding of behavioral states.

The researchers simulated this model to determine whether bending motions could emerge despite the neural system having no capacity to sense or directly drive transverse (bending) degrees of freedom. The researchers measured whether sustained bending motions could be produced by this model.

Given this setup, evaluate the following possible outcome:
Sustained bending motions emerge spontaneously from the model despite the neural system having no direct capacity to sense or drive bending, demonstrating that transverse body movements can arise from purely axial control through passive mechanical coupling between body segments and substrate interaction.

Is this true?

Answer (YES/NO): YES